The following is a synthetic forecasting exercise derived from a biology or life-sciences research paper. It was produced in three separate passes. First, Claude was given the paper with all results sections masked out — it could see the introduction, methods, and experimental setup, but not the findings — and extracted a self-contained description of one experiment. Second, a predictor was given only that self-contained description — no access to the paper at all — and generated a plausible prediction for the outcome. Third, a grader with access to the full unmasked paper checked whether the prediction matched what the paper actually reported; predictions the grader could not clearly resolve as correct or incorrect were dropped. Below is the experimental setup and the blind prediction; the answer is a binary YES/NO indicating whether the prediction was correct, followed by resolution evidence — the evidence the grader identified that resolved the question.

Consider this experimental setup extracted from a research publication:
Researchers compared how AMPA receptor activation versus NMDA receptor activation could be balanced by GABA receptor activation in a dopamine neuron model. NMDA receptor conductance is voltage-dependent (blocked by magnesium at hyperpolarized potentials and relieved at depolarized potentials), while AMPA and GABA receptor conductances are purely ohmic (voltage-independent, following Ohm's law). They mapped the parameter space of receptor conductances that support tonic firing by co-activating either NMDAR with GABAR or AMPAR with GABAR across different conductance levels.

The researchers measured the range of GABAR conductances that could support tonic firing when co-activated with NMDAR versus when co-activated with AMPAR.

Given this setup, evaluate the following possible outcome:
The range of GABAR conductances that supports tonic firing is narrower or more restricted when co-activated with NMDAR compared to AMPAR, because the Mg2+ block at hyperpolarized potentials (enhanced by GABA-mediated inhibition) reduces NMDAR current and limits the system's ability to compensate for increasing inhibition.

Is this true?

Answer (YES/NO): NO